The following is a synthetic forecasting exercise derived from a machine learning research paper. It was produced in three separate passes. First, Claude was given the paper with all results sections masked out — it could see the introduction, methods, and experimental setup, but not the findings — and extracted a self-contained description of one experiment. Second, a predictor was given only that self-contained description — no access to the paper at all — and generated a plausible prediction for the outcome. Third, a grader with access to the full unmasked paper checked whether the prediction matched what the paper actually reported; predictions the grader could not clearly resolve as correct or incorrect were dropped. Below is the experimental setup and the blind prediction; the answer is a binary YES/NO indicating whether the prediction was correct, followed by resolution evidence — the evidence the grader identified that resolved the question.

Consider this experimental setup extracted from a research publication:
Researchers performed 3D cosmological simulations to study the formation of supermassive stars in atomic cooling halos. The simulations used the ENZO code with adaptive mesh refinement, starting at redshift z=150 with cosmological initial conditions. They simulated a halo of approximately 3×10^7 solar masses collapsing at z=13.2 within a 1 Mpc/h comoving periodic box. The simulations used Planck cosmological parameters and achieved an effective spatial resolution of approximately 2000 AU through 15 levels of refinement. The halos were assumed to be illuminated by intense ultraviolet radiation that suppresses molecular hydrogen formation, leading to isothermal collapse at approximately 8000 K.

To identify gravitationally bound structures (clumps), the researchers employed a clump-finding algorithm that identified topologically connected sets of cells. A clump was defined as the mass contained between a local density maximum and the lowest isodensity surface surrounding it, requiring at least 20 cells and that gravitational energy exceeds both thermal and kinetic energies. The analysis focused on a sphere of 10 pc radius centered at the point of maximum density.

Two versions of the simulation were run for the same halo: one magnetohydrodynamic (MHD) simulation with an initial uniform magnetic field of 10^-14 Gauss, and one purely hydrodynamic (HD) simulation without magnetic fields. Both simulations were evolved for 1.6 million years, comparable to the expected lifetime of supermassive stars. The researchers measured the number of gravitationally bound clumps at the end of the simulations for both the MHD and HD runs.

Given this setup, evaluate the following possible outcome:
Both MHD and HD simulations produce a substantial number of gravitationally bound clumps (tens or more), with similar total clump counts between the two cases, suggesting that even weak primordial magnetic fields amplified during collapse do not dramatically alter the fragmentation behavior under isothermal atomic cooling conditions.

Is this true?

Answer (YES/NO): NO